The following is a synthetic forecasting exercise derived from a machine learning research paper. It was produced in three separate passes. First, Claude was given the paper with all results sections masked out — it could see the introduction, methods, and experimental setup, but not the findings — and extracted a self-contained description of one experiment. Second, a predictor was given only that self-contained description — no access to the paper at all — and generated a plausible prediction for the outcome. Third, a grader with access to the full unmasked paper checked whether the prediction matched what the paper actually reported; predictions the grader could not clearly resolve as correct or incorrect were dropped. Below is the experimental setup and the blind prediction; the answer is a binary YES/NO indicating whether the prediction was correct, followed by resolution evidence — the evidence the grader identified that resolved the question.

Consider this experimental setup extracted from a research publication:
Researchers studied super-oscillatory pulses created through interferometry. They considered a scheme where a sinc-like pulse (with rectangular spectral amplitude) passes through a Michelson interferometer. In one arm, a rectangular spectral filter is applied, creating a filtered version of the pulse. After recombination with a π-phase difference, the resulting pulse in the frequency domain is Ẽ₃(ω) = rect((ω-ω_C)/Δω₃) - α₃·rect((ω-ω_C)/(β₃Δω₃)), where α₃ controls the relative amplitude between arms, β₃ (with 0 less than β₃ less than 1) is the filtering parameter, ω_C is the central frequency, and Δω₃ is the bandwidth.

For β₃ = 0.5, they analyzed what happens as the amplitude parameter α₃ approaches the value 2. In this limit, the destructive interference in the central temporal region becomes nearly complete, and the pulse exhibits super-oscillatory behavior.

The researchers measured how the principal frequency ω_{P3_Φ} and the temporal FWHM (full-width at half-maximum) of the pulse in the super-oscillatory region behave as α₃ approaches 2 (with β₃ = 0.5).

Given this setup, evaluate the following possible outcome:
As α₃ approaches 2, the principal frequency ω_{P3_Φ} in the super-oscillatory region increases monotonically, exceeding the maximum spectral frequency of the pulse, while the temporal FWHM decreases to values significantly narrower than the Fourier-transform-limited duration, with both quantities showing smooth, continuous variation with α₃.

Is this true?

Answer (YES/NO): NO